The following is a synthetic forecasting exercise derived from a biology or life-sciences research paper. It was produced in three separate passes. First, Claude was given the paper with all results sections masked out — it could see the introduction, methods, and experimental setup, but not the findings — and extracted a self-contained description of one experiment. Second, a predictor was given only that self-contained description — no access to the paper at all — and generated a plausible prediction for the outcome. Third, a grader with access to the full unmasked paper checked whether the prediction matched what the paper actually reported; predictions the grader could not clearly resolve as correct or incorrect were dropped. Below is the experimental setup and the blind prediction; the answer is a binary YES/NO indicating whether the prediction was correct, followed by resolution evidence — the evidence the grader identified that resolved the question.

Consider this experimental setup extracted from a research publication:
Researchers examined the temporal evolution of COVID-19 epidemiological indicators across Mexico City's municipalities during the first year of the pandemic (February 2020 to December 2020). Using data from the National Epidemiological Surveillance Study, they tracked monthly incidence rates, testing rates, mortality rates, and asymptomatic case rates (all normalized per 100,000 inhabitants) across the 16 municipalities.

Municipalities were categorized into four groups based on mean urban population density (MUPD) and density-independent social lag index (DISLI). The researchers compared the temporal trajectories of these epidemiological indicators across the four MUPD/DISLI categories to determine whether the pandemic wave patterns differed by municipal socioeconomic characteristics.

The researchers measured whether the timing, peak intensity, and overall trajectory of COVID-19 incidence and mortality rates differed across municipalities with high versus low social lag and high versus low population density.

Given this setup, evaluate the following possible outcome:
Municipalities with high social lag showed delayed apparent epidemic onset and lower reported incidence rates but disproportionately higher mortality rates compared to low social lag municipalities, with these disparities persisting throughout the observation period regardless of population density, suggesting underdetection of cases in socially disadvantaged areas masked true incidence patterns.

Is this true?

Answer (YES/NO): NO